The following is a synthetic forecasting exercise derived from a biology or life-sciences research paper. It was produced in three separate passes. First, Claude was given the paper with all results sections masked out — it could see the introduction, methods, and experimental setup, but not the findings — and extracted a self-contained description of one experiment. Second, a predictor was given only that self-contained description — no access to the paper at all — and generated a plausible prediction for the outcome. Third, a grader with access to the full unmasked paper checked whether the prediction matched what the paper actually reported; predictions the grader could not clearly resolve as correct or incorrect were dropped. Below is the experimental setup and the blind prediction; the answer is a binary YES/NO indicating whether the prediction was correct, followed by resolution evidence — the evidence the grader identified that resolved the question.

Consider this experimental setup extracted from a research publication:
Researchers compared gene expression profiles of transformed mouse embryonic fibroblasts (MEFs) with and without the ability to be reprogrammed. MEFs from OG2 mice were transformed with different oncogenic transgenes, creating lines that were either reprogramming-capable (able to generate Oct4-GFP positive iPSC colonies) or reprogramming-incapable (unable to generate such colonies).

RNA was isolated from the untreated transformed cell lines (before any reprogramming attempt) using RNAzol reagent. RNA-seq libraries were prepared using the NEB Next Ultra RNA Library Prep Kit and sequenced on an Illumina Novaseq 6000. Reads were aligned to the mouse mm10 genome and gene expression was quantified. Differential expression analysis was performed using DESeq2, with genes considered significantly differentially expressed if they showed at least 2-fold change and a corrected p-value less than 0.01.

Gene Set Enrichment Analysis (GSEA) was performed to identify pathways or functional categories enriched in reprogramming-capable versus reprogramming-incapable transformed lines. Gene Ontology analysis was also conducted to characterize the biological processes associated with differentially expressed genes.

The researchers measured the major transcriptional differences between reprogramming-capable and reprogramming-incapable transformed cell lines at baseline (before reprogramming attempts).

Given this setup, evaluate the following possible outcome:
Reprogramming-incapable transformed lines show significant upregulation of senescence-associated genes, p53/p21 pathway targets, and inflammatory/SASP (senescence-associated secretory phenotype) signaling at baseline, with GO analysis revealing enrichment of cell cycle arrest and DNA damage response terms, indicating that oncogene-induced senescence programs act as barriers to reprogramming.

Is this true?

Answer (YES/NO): NO